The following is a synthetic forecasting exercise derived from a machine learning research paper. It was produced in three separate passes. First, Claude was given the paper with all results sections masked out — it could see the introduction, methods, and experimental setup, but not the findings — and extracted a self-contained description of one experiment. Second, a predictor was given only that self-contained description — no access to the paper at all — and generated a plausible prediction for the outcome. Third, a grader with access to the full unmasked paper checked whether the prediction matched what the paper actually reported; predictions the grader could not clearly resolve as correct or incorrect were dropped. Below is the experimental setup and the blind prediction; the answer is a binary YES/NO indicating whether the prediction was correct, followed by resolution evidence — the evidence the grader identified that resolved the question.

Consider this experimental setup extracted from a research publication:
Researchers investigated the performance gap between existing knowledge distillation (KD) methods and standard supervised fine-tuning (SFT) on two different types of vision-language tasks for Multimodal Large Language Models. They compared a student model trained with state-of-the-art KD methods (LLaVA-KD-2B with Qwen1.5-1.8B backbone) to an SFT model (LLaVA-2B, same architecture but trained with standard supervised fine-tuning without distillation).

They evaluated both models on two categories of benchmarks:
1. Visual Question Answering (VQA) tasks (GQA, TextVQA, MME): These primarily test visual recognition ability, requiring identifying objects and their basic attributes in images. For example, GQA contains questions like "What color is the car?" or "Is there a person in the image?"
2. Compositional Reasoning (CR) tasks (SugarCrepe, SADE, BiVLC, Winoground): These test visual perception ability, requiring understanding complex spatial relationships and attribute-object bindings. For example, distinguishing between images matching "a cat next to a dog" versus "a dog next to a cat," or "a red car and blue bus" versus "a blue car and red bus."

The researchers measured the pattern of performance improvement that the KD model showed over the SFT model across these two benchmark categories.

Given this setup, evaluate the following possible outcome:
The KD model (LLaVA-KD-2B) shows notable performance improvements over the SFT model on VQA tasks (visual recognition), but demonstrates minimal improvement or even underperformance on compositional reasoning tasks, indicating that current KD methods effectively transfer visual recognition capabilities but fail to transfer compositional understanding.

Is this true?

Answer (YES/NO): YES